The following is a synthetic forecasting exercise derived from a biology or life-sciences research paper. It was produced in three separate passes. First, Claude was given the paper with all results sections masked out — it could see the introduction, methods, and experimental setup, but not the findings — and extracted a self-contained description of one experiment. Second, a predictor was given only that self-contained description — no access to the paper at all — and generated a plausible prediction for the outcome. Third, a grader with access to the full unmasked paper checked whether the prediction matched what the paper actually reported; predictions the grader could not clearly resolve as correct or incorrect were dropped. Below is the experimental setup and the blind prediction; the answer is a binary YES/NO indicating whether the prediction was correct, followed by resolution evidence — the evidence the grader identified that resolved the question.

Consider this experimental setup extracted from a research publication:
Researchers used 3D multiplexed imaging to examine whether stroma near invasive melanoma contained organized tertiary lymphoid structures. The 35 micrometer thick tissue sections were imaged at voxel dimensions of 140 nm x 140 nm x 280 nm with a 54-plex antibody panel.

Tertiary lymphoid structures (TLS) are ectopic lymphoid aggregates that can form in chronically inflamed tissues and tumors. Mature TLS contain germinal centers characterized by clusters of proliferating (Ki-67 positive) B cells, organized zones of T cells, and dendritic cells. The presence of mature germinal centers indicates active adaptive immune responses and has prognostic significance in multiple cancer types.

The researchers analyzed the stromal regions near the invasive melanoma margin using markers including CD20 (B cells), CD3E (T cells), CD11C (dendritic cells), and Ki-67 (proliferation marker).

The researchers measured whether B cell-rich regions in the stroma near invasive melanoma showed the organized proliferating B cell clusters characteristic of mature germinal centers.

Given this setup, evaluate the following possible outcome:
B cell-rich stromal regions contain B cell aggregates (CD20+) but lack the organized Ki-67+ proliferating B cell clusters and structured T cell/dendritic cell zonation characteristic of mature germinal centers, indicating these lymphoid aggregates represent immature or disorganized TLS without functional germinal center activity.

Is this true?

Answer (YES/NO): YES